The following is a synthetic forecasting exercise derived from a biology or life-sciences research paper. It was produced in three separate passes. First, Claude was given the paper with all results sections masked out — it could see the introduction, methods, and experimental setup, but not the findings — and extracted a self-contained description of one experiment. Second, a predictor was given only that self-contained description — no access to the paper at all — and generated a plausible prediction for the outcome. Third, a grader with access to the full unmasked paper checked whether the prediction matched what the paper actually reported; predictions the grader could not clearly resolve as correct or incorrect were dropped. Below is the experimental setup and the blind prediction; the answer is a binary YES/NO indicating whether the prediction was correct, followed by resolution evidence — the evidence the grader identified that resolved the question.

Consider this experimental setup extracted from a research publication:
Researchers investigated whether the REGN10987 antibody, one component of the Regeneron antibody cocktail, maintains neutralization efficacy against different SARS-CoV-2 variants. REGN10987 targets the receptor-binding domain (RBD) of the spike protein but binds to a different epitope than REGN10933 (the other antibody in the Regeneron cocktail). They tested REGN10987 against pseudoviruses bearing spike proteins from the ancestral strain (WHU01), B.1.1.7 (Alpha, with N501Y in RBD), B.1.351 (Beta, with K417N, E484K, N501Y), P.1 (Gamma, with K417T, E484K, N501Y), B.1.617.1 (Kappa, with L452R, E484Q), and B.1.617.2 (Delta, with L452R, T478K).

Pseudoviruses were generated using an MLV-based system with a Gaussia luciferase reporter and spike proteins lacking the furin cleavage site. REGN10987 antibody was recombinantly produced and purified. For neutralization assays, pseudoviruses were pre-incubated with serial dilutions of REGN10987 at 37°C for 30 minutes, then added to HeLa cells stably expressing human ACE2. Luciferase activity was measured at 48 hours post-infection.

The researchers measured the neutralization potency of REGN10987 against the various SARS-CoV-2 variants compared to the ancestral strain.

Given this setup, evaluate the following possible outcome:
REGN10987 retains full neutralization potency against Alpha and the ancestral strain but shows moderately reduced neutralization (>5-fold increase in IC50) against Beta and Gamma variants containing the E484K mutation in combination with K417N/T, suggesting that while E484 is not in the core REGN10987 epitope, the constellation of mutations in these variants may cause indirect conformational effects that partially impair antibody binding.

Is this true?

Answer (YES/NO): NO